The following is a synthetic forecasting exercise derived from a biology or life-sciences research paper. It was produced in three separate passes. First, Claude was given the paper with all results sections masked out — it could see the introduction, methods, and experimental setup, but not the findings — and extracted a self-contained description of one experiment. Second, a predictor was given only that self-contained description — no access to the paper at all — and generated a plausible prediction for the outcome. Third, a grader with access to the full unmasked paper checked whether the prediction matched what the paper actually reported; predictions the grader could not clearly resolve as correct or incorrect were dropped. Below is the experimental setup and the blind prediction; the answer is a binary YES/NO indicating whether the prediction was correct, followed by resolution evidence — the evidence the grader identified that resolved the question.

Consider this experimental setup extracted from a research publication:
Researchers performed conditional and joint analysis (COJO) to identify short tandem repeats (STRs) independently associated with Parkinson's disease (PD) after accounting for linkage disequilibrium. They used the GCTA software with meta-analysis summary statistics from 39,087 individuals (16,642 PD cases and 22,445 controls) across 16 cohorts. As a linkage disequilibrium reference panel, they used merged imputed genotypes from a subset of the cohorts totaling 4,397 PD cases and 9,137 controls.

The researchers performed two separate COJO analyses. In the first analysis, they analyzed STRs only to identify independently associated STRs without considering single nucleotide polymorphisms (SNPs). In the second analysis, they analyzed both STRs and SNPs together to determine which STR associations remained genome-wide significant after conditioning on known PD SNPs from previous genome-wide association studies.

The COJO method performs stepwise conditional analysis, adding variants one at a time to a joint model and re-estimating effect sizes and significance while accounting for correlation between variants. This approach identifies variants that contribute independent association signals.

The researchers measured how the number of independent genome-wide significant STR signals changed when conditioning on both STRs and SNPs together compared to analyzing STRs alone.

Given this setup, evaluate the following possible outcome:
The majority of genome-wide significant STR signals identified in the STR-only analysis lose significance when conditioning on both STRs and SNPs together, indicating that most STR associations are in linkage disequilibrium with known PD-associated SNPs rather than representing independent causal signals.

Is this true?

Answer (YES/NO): YES